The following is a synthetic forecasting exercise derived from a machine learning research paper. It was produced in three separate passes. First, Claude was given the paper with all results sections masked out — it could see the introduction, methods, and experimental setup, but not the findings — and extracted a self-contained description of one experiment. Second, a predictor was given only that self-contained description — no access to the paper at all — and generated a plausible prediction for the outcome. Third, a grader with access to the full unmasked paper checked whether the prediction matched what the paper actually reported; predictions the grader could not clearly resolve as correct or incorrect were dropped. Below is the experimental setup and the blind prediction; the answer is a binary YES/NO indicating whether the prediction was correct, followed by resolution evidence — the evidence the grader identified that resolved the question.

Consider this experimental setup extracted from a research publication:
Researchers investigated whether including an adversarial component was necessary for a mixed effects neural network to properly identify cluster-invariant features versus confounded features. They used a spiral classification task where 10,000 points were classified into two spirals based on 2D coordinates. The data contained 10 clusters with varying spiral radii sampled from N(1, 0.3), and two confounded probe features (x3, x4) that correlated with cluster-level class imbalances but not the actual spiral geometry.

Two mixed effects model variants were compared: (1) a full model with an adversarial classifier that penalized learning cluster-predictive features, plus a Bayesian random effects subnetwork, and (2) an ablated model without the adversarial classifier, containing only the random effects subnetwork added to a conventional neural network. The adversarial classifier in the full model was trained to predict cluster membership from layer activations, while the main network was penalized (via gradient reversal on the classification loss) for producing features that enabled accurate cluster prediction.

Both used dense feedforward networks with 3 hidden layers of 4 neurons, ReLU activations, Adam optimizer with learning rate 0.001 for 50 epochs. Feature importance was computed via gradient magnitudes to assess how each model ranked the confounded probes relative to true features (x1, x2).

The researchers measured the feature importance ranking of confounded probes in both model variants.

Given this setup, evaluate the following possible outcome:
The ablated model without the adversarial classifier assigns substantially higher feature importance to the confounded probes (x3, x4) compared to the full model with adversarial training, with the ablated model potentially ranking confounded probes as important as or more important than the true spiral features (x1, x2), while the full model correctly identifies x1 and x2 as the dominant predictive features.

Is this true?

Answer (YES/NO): YES